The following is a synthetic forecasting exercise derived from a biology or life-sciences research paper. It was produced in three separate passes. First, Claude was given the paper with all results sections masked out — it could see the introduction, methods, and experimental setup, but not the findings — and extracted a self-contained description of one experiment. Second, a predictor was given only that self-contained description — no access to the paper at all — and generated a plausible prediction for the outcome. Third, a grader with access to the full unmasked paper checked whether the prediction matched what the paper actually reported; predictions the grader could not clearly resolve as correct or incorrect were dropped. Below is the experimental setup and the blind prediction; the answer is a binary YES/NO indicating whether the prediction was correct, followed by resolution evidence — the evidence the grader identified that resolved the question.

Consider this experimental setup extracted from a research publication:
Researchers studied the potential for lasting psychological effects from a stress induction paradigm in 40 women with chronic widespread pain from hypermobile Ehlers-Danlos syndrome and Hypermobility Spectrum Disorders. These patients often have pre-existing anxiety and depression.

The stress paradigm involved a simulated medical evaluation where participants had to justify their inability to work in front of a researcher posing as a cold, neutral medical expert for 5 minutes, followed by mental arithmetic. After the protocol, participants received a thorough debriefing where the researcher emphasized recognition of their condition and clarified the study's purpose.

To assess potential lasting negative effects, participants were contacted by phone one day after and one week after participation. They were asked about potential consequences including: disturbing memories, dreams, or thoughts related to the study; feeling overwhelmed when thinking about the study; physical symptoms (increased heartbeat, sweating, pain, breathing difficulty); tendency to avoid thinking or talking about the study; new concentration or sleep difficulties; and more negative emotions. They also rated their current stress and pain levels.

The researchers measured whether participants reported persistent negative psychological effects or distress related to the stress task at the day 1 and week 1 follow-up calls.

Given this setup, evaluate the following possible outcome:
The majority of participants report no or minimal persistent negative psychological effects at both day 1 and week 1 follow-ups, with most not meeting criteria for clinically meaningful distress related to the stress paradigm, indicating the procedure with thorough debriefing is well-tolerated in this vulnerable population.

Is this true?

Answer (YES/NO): YES